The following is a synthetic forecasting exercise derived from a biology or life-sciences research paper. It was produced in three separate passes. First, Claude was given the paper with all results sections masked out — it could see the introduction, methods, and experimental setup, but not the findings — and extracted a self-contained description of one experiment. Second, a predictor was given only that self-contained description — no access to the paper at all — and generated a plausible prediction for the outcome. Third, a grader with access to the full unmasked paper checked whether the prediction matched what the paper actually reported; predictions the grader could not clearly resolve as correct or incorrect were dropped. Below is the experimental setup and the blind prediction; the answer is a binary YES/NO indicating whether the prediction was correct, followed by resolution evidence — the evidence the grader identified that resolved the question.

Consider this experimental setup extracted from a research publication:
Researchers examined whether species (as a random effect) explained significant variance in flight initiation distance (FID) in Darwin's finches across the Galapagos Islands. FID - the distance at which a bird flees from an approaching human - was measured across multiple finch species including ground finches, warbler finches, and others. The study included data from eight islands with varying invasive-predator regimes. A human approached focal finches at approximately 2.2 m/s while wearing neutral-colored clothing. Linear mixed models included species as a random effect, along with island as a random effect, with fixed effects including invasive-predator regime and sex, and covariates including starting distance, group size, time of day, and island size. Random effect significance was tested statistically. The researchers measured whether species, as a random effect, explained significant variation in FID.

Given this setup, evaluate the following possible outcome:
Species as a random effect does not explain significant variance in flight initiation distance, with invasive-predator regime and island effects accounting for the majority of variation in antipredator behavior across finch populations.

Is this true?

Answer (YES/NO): NO